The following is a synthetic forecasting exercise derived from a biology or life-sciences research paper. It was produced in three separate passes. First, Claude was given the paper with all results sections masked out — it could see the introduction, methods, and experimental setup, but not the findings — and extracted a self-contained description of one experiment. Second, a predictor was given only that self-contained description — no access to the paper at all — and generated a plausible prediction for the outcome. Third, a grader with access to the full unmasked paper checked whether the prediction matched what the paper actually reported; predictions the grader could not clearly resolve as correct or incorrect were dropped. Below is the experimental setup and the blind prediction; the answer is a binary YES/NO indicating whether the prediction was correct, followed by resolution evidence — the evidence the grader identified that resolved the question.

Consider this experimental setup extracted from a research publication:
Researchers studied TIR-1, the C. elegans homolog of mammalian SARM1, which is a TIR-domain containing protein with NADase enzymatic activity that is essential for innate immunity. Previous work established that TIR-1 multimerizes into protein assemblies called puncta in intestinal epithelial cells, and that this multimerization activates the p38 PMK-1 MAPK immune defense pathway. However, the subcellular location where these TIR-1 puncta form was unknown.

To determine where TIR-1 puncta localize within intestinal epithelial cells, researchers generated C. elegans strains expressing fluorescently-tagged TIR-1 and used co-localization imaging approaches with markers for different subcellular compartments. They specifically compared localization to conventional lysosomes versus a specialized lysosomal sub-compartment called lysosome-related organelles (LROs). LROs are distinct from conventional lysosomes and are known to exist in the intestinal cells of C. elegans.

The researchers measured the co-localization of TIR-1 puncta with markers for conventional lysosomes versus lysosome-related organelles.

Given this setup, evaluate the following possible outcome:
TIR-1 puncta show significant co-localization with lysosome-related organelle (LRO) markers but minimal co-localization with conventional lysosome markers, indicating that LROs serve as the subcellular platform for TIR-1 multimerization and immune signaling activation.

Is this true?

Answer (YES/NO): YES